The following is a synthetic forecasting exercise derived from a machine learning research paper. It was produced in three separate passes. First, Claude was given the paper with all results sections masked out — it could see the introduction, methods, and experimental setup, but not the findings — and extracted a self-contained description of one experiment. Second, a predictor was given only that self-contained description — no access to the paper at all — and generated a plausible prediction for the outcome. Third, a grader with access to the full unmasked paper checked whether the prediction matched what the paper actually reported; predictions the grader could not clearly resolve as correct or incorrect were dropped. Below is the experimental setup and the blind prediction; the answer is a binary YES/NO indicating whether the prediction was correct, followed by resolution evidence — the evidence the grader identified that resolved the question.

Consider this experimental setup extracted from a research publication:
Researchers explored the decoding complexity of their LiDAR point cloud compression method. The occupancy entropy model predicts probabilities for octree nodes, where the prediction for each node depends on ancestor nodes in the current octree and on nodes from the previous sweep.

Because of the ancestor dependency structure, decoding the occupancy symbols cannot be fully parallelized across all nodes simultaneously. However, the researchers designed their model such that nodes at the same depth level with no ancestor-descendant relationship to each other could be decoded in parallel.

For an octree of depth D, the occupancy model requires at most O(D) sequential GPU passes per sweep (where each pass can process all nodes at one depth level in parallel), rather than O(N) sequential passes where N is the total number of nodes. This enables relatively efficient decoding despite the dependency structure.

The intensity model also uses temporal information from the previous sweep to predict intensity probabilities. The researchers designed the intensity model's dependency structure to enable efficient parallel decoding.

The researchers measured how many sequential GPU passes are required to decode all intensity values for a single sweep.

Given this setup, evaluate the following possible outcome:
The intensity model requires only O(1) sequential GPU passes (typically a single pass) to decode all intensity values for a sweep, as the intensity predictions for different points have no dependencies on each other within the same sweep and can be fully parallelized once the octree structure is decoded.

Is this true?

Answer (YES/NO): YES